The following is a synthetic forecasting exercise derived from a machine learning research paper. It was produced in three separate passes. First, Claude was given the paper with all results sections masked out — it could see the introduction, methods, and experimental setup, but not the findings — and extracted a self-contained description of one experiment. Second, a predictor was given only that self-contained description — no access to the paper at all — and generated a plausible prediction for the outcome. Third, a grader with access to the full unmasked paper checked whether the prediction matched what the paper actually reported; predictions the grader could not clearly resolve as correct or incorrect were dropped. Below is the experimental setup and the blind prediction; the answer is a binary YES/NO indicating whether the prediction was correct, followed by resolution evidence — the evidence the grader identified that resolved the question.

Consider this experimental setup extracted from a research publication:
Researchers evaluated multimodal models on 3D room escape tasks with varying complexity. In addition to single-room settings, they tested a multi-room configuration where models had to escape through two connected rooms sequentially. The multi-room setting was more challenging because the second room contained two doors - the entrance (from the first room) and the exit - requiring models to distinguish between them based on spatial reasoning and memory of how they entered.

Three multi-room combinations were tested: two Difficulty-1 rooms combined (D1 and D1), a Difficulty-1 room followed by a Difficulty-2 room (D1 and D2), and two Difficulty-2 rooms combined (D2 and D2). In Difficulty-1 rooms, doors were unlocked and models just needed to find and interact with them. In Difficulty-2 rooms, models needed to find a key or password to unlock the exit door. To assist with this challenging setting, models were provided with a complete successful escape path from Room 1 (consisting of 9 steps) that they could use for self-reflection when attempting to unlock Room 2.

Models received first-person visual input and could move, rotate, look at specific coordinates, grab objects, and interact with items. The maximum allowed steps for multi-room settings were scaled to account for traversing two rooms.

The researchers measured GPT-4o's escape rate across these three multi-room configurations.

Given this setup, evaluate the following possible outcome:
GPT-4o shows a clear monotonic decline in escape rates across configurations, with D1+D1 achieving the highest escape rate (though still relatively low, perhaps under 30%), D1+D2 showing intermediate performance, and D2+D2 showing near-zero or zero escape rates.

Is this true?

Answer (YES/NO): NO